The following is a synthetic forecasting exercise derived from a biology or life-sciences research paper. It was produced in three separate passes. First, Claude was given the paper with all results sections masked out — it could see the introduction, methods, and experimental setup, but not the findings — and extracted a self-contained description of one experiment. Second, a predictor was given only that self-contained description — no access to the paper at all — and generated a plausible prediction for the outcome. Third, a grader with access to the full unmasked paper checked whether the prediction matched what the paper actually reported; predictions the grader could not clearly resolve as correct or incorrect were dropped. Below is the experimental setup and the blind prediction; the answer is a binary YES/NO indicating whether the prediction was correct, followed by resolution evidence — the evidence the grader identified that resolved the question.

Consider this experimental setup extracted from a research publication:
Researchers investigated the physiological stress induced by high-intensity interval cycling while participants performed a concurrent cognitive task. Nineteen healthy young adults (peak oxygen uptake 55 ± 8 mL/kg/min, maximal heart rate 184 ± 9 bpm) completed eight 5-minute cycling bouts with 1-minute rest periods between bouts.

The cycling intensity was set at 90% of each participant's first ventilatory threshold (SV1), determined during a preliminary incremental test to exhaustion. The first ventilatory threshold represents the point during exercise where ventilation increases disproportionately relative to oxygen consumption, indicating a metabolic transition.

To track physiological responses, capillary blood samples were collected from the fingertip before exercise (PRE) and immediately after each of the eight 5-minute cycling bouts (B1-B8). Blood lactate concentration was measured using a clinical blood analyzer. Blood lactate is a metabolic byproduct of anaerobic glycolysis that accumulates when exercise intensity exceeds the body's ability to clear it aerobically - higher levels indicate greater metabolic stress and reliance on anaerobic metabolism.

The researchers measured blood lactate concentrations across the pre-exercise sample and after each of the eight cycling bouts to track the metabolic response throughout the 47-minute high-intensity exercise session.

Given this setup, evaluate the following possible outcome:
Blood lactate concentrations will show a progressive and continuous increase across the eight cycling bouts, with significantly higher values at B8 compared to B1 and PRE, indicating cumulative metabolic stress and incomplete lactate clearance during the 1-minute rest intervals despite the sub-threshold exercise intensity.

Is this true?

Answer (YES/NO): NO